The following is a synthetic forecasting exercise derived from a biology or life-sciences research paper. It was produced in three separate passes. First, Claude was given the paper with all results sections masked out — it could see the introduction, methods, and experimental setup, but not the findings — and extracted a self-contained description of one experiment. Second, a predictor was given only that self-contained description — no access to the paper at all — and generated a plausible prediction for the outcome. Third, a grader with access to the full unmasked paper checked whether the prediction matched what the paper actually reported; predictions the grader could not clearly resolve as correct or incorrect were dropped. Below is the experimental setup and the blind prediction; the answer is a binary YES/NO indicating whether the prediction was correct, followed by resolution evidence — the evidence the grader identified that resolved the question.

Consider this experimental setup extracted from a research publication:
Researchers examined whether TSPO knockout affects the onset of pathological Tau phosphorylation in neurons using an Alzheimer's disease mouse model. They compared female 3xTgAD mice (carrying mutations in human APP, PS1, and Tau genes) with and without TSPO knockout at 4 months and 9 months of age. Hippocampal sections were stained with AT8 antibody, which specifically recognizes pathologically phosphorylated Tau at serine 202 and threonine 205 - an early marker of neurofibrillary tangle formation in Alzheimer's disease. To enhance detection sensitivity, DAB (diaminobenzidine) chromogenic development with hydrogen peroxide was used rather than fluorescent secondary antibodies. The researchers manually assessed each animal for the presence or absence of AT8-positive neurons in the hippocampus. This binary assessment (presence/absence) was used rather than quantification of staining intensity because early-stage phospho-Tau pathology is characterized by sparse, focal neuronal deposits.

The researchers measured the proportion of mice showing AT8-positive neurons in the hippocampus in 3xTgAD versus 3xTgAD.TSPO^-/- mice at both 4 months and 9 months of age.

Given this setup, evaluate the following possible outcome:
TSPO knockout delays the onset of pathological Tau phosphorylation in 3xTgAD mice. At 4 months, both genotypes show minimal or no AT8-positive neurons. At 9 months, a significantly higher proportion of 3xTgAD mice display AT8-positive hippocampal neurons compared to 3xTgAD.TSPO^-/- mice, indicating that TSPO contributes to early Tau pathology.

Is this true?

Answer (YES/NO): NO